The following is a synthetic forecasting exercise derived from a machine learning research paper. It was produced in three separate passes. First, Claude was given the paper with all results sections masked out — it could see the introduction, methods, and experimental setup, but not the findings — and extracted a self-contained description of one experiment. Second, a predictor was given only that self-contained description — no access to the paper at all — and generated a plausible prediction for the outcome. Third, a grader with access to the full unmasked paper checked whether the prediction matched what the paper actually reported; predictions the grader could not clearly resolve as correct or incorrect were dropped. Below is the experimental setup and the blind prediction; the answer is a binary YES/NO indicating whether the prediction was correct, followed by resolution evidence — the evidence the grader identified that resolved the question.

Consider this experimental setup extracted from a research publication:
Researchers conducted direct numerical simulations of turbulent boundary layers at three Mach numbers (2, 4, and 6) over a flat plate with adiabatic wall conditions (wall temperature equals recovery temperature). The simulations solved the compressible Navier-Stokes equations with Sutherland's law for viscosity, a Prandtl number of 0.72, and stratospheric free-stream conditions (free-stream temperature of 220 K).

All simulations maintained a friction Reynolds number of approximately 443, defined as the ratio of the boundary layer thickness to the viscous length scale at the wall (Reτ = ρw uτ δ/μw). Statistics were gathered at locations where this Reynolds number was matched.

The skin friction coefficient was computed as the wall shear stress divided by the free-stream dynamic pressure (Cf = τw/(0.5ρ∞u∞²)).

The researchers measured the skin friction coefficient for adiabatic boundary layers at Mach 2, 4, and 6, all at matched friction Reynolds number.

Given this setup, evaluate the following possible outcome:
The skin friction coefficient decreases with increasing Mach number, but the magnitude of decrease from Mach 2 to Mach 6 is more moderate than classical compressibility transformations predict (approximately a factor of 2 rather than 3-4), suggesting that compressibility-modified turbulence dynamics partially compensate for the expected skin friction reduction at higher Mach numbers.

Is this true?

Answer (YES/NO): NO